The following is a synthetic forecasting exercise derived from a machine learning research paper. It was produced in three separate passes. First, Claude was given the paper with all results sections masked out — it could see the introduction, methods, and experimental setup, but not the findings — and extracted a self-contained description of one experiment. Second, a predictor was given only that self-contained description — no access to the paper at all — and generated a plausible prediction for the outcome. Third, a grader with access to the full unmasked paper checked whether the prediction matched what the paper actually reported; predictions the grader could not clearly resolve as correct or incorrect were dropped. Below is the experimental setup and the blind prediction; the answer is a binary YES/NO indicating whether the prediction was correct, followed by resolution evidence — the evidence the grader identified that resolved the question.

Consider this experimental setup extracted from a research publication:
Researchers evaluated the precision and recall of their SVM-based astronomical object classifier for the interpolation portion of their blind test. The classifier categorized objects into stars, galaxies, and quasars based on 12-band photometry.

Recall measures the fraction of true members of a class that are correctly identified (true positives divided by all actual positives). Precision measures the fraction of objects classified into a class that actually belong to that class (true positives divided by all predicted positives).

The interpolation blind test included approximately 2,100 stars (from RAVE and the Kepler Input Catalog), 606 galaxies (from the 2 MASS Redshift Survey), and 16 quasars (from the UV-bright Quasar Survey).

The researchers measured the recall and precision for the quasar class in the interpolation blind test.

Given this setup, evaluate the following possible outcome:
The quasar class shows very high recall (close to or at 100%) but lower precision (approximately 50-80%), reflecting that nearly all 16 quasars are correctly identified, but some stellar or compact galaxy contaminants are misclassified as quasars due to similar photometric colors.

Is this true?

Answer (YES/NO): NO